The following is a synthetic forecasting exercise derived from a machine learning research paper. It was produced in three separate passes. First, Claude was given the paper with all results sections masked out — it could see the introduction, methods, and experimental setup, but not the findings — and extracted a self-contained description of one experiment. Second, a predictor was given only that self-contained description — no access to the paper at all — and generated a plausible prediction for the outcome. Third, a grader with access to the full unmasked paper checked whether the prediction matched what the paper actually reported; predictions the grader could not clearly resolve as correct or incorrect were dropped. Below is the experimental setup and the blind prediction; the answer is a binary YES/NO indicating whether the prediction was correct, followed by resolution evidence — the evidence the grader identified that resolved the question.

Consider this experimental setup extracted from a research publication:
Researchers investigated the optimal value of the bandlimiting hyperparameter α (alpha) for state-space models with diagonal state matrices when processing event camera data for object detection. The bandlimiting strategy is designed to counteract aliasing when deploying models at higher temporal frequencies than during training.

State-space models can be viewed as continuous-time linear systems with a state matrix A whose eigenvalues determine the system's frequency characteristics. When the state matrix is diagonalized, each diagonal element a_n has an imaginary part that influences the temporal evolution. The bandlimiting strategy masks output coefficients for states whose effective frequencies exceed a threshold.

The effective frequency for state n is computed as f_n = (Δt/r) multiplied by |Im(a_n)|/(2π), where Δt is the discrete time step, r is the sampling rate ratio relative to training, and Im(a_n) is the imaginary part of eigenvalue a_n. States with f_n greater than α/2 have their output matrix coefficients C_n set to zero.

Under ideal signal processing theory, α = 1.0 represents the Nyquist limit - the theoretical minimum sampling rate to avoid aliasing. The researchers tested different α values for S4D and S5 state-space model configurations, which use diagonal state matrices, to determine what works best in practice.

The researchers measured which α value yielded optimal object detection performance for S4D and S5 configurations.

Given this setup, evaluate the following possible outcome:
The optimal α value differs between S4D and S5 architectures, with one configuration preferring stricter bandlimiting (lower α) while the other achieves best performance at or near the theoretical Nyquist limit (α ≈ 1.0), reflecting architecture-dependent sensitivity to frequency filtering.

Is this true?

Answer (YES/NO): NO